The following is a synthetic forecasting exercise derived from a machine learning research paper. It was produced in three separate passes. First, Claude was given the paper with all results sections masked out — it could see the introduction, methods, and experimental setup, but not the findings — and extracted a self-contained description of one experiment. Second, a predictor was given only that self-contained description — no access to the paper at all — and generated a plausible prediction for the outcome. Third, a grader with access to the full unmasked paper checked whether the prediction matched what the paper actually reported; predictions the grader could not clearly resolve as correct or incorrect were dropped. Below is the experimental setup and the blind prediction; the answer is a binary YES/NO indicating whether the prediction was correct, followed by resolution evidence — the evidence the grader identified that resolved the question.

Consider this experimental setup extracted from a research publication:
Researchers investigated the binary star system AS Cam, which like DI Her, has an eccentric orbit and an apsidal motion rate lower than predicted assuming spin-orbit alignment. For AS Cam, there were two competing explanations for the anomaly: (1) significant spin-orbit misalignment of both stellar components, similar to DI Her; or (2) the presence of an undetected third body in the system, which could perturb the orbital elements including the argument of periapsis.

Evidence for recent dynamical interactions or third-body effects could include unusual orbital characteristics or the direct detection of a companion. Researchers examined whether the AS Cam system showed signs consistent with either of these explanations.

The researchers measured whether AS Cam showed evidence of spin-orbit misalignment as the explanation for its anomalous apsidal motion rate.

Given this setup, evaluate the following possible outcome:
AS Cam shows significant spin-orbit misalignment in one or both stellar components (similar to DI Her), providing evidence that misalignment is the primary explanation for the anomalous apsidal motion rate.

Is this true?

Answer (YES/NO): YES